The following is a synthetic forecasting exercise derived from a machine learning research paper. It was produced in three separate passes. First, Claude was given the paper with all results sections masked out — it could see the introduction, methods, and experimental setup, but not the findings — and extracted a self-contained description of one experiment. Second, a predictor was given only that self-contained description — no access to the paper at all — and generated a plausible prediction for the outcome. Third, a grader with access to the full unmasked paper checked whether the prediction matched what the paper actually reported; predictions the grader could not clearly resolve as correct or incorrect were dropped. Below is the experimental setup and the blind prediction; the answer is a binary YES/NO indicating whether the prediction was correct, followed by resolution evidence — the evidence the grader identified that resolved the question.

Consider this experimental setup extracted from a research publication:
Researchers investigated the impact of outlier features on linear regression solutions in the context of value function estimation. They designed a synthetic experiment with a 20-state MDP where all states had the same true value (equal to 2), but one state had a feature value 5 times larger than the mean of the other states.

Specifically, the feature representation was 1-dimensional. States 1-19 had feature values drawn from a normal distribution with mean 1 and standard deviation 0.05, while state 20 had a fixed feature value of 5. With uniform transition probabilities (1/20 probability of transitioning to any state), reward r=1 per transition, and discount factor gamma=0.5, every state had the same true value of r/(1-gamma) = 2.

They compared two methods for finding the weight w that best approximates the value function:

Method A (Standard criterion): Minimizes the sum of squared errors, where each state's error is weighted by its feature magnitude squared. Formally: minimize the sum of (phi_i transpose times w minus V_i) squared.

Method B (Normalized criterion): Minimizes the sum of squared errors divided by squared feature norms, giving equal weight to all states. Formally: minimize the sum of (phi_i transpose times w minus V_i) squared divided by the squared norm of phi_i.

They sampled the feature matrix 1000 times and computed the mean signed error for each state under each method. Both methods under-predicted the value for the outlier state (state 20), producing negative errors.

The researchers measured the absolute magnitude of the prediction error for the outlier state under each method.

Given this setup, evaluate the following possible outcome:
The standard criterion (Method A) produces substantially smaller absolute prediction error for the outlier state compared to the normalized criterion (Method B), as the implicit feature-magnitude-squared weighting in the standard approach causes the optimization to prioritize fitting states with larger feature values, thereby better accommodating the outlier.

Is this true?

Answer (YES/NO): YES